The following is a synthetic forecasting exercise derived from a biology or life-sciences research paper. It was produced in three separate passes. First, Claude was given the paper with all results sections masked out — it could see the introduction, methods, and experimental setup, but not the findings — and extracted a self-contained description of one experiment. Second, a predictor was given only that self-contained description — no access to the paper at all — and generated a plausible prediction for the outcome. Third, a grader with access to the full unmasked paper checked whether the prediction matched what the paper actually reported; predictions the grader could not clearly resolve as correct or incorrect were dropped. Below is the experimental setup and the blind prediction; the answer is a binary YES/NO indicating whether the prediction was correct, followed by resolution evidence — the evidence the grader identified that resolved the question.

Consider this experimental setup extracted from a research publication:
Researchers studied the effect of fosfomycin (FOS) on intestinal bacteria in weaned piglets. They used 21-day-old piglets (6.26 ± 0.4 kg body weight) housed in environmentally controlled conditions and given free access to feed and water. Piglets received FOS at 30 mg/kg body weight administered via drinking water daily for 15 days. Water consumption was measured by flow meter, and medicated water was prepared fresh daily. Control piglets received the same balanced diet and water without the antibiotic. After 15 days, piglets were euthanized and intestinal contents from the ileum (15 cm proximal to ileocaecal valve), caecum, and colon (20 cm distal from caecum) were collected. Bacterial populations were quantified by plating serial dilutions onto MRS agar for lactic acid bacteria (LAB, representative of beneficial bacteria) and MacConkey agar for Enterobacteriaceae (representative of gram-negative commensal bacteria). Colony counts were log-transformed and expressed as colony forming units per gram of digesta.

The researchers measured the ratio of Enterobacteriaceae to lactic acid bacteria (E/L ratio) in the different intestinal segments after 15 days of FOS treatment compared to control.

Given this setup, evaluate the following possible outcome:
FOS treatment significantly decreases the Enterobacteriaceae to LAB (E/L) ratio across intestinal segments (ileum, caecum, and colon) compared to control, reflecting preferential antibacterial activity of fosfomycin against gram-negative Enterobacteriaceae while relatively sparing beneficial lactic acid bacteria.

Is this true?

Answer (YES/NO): NO